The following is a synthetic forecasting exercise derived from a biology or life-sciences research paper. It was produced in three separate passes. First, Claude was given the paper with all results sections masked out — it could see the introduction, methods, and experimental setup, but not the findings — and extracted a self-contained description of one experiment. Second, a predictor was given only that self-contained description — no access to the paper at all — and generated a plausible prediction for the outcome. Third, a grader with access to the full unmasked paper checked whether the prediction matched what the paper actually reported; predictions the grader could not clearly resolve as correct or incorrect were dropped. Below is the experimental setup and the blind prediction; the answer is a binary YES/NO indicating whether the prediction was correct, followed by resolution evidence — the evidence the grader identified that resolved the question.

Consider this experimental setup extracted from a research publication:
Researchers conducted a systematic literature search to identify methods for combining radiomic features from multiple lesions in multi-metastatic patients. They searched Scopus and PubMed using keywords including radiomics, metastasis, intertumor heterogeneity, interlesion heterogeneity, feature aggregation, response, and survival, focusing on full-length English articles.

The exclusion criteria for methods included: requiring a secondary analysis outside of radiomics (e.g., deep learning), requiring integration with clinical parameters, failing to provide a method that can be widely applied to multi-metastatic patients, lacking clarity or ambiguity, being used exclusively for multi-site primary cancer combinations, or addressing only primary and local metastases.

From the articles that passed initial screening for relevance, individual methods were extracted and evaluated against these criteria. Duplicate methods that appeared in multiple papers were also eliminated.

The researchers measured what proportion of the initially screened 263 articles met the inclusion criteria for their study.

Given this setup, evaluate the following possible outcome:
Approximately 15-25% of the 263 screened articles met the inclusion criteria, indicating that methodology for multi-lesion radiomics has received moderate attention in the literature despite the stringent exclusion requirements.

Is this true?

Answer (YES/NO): NO